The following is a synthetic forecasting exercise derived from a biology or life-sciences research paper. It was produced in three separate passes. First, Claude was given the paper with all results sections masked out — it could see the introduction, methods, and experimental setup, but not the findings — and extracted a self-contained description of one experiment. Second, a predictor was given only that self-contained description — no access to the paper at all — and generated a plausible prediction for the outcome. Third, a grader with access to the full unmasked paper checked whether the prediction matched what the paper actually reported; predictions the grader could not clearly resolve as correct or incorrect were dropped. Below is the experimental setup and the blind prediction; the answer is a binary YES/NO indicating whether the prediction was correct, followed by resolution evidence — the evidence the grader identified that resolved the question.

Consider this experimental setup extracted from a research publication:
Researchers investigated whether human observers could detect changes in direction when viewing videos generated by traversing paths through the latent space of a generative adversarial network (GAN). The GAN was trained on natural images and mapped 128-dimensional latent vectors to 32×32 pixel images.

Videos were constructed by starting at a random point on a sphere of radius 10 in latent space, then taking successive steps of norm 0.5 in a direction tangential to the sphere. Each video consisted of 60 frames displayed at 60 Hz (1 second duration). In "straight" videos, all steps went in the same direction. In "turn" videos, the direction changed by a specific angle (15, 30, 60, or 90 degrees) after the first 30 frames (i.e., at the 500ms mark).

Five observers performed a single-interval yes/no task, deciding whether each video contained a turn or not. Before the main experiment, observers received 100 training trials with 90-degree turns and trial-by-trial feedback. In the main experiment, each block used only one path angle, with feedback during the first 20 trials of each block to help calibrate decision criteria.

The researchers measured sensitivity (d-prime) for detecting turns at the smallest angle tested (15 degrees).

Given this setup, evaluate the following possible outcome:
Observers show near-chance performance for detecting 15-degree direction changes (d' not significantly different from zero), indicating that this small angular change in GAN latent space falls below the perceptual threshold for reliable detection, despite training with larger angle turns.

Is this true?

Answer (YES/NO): NO